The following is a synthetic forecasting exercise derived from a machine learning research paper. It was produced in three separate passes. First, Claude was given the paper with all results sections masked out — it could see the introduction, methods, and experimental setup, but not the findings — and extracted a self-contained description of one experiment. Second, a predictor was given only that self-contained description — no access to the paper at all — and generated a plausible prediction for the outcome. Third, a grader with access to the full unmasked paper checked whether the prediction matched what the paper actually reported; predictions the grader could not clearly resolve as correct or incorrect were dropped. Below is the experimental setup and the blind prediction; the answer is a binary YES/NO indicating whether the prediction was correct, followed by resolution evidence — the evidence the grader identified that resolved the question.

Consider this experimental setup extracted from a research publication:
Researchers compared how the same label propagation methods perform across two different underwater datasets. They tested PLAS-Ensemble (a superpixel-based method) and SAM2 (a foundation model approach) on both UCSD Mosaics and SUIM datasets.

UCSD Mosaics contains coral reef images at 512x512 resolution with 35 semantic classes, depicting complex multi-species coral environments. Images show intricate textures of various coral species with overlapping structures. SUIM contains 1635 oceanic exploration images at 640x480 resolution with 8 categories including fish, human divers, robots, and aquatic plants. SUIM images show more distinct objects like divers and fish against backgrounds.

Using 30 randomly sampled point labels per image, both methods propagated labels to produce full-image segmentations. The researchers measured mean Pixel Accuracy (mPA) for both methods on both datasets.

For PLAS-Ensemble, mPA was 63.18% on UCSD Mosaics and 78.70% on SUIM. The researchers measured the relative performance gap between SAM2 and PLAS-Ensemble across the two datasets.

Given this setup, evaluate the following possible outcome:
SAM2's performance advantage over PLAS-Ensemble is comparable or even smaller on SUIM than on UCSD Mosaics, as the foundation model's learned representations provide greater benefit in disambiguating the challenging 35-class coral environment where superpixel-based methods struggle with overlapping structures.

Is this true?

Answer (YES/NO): NO